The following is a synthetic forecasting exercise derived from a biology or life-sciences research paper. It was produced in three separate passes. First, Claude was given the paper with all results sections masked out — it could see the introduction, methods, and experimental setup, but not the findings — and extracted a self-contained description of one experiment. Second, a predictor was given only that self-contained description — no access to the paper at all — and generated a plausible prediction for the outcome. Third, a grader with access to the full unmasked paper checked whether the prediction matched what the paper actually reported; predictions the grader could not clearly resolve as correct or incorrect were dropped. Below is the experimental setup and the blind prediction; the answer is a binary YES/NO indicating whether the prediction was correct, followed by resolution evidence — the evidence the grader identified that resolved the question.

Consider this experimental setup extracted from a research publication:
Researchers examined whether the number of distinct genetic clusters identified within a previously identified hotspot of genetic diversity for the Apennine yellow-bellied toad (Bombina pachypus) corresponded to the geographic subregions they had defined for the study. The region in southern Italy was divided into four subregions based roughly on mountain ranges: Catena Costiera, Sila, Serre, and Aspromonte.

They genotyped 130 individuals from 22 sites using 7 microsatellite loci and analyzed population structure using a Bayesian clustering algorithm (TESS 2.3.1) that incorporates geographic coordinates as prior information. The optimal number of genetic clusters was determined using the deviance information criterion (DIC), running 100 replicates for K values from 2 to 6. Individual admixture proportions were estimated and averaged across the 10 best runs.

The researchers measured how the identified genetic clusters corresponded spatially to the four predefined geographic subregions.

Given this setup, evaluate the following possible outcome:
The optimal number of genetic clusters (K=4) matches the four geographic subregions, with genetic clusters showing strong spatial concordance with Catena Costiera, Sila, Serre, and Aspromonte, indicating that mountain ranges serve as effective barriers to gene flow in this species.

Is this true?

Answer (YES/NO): NO